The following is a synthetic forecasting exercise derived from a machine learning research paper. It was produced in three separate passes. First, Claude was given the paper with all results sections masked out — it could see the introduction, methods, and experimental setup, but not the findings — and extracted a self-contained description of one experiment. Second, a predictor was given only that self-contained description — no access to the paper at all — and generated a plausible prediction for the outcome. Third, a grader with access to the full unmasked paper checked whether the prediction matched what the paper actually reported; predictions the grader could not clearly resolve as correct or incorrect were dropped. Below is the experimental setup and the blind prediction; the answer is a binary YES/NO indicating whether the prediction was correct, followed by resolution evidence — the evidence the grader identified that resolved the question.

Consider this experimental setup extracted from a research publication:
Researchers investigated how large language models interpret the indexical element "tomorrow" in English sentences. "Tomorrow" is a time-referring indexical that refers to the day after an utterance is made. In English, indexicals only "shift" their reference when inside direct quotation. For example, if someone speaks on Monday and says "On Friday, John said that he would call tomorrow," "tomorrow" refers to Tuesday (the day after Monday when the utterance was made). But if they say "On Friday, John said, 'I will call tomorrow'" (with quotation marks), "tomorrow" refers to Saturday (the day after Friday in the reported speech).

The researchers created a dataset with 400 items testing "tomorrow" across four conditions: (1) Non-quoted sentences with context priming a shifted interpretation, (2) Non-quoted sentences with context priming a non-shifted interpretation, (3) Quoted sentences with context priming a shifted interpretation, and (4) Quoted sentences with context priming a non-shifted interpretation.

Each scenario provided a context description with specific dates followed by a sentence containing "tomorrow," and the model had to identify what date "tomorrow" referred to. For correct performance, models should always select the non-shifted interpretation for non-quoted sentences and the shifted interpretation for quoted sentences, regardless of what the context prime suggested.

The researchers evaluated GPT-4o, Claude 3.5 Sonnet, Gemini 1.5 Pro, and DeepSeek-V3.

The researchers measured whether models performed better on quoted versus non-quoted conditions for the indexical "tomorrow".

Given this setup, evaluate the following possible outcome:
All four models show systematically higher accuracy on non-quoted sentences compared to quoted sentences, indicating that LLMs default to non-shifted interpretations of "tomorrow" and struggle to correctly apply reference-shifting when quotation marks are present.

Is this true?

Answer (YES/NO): YES